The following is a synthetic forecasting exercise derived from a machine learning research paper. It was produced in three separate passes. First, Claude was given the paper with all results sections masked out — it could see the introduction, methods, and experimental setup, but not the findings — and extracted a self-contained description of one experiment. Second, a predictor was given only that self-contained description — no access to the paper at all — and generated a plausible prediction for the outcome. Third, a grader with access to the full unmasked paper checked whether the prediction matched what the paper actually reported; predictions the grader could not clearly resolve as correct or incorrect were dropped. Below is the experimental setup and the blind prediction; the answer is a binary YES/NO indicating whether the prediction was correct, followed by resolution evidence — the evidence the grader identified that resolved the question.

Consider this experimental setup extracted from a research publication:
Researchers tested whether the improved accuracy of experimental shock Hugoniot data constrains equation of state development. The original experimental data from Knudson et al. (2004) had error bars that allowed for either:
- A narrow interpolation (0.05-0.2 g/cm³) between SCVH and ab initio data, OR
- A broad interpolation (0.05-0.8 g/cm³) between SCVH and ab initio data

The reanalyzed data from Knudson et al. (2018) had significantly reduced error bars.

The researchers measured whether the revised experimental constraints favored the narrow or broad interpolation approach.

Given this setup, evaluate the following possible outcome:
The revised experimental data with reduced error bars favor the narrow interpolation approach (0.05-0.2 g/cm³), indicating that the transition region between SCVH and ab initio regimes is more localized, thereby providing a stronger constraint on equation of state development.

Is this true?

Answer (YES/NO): YES